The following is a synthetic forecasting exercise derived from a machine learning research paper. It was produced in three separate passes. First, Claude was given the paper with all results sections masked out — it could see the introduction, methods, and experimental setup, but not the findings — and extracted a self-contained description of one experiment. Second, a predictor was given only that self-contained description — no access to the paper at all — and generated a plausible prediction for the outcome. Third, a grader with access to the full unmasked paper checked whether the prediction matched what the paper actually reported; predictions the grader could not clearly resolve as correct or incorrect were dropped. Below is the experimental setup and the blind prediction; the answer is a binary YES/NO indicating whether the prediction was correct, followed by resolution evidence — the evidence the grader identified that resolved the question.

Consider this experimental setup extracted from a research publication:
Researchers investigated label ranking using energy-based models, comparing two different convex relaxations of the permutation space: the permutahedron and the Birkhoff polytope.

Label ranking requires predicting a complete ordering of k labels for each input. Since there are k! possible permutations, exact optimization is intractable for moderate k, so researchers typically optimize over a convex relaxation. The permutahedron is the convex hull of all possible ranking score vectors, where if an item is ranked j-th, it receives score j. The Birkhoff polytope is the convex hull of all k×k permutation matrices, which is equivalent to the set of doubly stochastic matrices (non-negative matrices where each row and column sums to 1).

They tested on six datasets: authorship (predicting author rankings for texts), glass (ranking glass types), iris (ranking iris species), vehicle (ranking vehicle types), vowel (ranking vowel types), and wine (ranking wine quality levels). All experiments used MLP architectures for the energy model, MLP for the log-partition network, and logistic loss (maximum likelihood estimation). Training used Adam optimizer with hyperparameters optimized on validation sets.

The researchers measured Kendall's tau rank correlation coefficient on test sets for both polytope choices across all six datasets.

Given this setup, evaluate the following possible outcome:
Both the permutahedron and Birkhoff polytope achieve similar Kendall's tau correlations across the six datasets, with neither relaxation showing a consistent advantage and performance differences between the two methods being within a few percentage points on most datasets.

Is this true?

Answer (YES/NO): YES